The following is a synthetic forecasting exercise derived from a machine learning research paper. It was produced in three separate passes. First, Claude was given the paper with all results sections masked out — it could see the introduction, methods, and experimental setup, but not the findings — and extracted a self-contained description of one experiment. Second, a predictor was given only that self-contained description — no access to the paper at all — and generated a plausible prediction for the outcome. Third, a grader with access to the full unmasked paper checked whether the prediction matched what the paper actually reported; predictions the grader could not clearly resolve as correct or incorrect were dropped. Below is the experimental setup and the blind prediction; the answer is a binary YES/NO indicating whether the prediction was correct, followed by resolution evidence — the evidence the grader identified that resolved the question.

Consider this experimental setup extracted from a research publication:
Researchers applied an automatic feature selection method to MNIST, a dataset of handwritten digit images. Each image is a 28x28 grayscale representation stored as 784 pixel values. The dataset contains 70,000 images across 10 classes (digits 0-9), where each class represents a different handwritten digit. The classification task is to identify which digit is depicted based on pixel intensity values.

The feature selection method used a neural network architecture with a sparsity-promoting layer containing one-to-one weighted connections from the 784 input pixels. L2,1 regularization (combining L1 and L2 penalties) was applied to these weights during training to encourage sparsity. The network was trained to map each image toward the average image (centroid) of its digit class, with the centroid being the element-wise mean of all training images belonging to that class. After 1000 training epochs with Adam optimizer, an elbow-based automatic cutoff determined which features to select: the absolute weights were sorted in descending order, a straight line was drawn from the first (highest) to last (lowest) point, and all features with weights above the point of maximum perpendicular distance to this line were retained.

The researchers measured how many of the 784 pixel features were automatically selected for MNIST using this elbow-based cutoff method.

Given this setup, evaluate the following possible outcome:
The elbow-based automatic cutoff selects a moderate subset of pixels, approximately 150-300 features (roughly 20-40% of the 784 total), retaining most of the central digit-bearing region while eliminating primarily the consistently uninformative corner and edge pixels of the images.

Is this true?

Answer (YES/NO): NO